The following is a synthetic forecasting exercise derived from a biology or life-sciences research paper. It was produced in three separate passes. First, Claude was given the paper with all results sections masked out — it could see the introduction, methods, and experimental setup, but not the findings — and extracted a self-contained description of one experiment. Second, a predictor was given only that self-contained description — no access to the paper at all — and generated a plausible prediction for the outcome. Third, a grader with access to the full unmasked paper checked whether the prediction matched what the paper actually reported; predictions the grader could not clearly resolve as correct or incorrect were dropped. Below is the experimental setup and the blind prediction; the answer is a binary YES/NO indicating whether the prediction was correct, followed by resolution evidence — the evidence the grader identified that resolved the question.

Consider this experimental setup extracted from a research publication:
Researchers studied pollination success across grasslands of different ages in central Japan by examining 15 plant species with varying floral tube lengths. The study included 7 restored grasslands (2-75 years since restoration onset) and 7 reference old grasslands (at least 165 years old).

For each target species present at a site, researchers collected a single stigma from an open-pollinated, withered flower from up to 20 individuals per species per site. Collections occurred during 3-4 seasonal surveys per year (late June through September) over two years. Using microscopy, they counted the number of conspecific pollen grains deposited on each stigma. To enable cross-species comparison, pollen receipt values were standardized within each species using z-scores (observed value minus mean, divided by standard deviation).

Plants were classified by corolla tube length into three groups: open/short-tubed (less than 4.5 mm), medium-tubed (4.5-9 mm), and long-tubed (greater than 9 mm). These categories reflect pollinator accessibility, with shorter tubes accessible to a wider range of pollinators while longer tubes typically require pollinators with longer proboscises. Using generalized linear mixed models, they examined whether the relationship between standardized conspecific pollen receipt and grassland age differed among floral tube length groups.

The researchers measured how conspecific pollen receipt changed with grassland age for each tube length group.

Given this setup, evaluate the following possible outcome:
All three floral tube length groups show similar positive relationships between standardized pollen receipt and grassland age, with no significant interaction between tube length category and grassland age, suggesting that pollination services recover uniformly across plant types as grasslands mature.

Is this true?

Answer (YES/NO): NO